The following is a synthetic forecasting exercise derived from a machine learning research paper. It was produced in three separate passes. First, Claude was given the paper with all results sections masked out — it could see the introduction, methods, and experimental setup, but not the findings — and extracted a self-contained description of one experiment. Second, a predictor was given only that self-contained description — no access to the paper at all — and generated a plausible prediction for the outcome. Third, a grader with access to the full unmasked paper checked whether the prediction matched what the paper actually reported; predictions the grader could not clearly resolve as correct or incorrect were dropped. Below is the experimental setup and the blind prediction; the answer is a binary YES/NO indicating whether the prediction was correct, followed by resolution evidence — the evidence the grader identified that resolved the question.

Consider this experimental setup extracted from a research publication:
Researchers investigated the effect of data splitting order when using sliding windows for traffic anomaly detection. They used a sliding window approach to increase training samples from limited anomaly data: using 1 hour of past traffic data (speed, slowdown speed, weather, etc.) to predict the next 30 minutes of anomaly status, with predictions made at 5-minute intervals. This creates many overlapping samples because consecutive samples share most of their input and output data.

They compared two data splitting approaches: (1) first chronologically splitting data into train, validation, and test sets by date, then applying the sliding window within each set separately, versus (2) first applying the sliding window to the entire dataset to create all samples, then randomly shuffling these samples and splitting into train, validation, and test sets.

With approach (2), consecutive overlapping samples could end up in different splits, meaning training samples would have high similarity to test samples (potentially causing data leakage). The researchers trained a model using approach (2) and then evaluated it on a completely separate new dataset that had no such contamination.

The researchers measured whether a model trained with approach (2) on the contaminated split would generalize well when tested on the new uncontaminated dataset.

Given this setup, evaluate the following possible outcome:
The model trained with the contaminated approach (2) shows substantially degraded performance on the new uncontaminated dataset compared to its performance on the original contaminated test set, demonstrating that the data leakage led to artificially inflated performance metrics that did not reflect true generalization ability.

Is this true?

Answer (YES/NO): YES